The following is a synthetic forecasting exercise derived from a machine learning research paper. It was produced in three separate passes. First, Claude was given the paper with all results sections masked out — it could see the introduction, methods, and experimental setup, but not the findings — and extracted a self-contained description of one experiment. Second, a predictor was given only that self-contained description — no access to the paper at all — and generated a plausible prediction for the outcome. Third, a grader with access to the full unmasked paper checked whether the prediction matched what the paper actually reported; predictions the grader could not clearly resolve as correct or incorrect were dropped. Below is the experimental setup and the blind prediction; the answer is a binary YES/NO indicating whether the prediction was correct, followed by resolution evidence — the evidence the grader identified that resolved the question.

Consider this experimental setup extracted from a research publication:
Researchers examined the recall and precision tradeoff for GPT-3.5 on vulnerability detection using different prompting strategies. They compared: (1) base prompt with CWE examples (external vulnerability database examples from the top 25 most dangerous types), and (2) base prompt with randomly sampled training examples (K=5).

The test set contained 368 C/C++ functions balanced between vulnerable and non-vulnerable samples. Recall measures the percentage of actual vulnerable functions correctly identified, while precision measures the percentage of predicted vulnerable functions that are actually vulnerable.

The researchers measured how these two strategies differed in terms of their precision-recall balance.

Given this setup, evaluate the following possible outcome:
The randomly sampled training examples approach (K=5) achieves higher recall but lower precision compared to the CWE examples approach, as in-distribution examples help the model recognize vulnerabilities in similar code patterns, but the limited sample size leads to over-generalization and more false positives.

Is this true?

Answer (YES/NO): NO